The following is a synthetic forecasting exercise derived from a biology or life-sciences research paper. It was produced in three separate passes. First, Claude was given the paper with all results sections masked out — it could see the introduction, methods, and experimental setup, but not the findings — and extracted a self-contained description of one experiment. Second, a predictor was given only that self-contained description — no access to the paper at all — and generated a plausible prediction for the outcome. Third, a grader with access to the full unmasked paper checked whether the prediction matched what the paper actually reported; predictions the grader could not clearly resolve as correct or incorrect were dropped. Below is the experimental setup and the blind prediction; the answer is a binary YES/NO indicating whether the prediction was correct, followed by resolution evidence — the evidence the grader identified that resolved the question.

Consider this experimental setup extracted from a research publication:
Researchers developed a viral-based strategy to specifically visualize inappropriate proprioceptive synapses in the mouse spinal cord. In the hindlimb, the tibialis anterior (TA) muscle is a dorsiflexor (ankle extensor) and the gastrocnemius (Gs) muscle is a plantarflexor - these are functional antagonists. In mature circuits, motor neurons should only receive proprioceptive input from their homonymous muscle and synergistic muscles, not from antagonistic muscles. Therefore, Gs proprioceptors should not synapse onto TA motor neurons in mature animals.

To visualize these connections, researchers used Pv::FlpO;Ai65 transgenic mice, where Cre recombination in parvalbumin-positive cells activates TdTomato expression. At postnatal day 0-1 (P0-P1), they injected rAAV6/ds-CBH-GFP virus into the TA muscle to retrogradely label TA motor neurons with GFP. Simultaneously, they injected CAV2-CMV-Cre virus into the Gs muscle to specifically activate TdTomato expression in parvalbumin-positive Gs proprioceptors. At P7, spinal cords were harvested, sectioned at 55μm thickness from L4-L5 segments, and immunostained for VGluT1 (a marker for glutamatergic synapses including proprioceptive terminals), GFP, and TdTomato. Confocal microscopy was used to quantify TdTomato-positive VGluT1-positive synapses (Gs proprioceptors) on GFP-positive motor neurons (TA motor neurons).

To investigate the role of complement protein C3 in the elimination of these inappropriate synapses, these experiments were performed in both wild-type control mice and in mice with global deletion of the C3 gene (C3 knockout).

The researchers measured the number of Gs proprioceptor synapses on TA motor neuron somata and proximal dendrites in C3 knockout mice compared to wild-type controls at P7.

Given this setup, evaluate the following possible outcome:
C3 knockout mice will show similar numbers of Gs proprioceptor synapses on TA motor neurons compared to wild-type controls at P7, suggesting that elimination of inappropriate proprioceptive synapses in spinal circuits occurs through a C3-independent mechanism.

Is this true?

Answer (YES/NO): NO